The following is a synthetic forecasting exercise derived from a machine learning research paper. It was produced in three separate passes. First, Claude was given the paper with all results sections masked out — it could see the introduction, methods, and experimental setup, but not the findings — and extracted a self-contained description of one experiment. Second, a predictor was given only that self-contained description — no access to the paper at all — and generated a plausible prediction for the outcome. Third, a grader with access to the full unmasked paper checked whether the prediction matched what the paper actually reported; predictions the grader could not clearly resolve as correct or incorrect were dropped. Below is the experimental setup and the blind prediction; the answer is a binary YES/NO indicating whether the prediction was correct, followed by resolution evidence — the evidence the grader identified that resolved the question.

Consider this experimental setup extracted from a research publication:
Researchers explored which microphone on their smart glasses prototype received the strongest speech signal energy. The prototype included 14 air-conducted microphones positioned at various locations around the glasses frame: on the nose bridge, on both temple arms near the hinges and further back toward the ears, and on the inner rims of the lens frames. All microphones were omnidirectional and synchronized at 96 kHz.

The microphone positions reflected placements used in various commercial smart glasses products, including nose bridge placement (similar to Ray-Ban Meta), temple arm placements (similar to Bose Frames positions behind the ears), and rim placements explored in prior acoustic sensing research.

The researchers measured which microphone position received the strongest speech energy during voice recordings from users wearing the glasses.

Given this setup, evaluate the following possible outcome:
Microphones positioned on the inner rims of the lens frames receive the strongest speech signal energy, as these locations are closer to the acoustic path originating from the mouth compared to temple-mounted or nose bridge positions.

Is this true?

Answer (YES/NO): NO